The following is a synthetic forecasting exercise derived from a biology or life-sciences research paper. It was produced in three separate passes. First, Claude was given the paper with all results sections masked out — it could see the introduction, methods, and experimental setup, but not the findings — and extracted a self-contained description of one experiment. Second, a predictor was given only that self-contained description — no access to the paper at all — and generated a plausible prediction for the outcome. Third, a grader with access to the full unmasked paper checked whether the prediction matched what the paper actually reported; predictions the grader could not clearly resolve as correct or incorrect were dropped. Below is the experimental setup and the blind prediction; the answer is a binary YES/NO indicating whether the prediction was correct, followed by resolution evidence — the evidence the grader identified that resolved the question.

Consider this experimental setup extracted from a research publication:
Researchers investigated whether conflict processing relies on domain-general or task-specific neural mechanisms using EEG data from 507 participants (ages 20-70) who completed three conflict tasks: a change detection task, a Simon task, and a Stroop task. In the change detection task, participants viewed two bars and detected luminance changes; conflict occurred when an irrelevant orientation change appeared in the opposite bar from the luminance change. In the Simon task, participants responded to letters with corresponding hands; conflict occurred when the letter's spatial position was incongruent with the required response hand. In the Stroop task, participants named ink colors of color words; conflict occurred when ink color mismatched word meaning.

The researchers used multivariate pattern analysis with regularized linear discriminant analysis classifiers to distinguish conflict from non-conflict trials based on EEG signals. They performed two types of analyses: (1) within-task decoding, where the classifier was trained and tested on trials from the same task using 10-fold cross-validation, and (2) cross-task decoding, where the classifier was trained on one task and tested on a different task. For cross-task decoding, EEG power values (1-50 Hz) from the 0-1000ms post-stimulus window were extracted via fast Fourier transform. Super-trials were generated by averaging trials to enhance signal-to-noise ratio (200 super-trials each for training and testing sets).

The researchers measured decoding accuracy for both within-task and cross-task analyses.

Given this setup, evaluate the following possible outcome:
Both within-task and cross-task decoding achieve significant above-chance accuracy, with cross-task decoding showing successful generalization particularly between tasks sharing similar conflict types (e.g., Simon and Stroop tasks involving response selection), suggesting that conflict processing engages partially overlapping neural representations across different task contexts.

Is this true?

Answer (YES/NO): NO